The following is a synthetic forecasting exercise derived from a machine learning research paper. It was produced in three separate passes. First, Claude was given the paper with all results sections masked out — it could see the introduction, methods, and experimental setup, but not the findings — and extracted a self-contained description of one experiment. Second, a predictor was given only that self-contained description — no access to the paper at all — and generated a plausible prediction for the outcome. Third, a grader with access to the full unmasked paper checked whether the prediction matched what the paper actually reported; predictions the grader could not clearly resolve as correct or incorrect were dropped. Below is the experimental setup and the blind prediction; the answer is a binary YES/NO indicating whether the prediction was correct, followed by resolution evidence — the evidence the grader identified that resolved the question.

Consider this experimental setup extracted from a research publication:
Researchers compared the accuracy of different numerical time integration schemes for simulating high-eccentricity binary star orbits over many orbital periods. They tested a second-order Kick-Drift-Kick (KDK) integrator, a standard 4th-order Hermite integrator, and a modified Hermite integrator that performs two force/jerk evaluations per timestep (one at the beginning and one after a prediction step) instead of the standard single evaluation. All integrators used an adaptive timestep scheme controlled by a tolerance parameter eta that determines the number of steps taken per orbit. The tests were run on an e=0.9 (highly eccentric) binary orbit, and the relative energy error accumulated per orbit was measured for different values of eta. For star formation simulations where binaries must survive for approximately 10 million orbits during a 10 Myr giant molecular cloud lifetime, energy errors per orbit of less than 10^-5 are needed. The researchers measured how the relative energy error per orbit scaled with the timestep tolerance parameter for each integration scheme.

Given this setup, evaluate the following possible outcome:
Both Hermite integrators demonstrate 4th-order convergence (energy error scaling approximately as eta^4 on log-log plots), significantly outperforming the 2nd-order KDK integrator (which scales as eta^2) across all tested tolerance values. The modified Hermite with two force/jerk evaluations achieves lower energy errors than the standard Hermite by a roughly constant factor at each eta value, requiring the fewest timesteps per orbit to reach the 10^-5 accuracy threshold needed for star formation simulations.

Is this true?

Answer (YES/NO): NO